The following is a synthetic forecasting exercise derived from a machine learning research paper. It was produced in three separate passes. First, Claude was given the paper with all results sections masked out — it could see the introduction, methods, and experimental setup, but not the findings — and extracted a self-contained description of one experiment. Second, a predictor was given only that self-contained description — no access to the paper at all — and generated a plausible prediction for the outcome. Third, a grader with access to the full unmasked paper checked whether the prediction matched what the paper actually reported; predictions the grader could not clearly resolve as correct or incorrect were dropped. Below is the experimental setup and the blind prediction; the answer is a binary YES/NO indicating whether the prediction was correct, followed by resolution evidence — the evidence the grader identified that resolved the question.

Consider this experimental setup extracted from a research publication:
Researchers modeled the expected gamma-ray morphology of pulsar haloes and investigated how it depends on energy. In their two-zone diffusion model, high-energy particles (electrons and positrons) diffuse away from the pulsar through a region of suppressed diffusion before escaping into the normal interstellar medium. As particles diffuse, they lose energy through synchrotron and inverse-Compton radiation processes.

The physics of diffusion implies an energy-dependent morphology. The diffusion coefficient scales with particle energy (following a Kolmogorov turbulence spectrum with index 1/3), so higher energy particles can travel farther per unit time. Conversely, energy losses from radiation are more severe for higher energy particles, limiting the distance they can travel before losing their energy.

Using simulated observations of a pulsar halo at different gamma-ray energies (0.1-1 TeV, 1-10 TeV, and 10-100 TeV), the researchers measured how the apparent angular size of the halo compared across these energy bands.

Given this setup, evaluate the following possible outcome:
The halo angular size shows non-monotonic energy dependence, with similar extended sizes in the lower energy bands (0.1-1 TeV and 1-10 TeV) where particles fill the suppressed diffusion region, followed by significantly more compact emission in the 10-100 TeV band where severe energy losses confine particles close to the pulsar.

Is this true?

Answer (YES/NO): YES